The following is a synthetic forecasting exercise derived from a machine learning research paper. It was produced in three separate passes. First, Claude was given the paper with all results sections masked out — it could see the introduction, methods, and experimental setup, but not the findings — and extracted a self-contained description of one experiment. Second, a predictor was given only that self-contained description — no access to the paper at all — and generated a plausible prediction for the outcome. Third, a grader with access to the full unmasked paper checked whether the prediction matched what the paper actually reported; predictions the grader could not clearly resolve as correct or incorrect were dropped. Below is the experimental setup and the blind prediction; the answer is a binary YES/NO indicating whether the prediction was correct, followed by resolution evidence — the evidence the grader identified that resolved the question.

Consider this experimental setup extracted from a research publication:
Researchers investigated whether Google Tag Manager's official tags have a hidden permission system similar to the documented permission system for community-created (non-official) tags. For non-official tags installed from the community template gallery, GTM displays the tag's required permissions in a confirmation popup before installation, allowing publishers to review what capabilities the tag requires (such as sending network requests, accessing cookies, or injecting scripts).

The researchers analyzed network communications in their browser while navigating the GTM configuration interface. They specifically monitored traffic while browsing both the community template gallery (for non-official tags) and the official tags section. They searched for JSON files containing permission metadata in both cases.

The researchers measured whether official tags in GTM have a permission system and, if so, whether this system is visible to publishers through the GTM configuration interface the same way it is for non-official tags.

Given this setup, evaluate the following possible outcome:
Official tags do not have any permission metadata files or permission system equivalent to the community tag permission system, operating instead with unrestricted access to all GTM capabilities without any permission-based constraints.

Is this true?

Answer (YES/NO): NO